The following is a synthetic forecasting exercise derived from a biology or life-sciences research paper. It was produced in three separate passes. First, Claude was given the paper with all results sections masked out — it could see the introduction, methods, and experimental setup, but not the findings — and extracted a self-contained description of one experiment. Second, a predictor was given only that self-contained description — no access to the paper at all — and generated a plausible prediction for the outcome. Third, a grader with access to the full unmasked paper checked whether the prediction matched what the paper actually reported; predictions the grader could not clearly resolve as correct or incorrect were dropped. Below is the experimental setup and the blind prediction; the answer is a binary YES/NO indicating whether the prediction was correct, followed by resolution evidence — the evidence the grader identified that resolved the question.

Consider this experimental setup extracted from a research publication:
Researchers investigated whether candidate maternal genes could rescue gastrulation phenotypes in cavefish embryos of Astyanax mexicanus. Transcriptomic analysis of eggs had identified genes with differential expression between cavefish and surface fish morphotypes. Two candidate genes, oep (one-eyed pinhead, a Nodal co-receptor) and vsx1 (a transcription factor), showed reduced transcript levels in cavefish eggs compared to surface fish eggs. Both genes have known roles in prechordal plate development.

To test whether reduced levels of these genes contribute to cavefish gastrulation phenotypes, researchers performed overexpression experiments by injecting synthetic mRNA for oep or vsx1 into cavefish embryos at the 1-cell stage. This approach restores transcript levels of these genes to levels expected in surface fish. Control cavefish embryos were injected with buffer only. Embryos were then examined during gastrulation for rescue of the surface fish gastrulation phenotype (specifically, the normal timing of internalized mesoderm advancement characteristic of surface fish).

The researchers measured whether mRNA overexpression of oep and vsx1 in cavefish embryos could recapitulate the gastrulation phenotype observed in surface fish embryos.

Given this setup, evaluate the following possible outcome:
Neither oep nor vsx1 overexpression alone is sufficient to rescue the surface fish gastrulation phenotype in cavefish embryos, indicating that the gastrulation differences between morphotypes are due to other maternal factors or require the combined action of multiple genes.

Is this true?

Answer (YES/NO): YES